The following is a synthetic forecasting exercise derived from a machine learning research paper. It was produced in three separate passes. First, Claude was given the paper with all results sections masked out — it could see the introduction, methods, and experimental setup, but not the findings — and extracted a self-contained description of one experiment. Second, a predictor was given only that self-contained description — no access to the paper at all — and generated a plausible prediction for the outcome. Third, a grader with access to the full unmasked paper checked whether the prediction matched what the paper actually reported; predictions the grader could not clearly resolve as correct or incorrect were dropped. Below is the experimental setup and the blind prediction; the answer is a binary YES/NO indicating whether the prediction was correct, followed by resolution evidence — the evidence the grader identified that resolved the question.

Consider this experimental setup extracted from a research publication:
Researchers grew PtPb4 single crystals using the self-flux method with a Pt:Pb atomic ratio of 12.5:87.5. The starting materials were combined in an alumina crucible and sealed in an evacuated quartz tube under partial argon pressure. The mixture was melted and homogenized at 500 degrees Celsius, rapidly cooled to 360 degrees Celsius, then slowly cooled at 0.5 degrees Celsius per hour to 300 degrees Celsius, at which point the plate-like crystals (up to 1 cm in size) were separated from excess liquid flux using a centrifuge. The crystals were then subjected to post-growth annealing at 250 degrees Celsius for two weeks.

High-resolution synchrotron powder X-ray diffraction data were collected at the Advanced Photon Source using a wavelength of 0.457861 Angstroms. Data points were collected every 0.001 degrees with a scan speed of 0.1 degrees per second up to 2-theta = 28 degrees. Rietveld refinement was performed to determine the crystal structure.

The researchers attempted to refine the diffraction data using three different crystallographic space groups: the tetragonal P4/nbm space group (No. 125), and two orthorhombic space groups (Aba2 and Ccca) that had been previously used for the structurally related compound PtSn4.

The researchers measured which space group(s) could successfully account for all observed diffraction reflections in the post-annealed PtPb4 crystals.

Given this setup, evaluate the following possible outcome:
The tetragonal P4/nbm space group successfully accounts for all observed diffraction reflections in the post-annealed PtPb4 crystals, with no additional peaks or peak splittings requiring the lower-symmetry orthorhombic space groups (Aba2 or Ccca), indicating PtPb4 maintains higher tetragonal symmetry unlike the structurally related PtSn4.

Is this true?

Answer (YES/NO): YES